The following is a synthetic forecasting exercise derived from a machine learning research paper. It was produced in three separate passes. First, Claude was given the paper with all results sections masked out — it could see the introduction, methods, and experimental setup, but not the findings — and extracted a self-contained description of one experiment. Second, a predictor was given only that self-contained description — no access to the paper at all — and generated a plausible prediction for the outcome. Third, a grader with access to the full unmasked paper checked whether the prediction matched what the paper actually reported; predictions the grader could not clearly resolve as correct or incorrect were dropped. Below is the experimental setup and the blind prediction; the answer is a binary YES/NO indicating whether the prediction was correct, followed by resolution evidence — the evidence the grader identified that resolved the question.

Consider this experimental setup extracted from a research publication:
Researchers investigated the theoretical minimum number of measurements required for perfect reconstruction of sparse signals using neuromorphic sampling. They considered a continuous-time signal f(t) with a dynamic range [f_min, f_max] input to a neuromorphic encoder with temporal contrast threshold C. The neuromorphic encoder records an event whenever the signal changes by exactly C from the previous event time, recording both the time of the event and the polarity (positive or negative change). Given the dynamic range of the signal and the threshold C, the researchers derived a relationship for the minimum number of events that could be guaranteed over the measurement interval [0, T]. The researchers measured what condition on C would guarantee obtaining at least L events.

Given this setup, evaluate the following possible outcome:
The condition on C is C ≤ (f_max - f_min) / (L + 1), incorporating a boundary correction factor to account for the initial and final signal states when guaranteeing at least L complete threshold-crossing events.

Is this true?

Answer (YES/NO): NO